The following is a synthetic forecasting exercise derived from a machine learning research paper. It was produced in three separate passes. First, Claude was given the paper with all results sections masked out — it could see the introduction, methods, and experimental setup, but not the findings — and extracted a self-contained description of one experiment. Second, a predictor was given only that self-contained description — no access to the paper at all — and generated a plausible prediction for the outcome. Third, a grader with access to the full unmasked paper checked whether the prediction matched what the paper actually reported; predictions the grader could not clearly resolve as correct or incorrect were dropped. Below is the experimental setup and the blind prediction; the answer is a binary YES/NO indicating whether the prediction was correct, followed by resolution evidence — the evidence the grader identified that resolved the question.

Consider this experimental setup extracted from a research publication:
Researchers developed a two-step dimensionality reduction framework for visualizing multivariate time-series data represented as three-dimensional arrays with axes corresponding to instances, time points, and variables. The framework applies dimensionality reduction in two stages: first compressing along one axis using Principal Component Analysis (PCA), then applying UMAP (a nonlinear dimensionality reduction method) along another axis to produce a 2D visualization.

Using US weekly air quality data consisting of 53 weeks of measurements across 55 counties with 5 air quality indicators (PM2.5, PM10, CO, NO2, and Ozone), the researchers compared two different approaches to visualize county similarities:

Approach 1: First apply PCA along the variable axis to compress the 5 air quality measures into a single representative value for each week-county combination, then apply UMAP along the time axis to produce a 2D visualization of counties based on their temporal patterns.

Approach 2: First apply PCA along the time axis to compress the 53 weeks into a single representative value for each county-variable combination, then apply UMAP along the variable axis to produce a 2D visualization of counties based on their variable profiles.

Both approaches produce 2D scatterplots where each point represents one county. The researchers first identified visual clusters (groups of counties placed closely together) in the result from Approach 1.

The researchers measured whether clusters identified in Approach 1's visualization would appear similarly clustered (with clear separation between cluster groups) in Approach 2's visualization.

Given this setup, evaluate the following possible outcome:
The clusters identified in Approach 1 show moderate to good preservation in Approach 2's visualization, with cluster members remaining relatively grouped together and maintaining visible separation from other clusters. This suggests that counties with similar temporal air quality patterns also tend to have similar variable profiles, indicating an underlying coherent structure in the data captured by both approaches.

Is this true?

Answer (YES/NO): NO